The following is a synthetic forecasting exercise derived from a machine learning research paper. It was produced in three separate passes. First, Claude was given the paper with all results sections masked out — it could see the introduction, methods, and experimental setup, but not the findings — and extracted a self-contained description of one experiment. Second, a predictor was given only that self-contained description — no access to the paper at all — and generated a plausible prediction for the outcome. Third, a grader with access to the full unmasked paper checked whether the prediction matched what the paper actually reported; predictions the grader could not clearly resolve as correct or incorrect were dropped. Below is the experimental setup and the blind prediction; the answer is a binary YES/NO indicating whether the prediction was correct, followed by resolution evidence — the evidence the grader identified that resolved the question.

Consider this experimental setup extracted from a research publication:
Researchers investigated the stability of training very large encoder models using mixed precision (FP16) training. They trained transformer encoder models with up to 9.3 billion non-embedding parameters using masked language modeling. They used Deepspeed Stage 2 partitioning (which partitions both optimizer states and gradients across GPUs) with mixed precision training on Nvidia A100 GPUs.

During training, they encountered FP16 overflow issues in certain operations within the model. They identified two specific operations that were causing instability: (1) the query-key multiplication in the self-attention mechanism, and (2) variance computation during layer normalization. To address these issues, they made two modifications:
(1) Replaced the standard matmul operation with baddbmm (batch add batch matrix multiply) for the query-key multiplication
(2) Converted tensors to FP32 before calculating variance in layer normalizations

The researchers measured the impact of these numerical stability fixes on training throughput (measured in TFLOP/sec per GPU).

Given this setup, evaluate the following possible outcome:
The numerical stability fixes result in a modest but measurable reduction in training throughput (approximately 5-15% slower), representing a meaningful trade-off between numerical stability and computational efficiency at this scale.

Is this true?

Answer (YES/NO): NO